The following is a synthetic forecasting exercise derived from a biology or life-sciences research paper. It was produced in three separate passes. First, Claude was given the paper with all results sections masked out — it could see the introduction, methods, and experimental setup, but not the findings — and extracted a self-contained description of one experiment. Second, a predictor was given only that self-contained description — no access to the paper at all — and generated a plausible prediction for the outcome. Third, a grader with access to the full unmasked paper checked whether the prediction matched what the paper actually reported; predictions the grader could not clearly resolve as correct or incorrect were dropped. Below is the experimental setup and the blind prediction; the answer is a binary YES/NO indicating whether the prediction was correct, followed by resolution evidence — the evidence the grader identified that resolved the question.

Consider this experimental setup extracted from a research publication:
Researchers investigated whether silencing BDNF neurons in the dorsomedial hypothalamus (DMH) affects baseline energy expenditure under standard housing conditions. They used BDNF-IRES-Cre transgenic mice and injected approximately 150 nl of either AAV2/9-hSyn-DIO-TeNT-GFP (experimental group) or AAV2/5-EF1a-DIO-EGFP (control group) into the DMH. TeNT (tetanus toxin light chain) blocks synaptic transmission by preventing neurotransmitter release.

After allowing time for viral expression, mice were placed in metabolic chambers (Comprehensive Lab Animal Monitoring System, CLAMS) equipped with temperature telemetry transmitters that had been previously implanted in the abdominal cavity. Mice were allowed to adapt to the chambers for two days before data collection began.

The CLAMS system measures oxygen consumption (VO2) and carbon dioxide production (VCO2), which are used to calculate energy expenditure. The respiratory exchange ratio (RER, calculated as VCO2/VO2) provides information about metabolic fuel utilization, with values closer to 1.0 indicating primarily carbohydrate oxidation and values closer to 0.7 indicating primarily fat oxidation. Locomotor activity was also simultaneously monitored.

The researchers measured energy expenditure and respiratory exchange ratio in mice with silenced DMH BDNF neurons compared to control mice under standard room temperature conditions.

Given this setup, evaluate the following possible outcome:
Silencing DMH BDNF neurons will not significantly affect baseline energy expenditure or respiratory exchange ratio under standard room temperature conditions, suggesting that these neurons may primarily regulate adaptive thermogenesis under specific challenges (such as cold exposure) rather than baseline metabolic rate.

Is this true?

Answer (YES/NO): NO